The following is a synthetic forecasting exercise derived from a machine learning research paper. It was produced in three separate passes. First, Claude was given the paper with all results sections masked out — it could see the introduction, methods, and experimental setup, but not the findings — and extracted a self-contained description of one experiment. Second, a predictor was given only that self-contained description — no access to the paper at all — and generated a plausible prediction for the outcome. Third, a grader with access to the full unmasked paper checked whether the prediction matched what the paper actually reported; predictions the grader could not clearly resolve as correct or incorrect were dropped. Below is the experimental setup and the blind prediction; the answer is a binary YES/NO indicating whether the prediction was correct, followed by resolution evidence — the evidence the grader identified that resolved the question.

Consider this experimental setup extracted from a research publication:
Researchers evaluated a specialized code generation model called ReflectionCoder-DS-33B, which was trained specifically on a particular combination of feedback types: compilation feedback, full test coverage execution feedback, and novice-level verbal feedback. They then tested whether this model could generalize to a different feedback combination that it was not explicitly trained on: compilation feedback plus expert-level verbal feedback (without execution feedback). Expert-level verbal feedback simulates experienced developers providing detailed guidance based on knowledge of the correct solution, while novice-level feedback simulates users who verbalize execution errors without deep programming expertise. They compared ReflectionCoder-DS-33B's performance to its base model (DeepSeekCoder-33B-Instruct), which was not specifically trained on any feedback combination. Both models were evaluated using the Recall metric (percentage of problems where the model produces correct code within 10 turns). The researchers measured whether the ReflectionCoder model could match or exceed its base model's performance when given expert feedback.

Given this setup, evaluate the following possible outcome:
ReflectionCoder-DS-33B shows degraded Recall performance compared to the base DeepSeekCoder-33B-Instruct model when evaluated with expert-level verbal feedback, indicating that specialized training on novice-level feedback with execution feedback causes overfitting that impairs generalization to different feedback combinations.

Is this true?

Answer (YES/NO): YES